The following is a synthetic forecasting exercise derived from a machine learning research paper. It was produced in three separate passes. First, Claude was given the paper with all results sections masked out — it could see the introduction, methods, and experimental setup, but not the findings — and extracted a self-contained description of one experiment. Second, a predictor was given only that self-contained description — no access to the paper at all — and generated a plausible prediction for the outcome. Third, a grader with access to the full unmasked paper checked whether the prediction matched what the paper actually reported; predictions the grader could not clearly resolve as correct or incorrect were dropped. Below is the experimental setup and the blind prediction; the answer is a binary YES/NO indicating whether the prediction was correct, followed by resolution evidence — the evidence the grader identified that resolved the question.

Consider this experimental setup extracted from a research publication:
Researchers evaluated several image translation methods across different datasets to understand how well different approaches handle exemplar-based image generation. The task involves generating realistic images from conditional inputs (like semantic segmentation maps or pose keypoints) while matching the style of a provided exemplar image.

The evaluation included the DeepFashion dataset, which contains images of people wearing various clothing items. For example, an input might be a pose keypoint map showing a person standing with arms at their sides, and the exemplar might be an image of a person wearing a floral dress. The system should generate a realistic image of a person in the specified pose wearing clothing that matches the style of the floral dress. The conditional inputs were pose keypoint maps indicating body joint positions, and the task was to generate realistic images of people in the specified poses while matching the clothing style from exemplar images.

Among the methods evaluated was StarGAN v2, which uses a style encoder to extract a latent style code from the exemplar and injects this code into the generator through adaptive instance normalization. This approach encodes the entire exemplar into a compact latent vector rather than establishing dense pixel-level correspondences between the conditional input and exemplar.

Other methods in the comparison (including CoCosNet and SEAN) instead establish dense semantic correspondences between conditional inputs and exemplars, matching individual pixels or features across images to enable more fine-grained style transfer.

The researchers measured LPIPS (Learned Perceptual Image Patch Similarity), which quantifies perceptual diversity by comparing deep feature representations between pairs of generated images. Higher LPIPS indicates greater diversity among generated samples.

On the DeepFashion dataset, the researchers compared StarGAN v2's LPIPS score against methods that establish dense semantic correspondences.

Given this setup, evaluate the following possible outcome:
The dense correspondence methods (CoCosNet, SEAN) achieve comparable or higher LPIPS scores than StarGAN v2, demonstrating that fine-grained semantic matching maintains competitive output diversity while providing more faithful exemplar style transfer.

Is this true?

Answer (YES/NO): NO